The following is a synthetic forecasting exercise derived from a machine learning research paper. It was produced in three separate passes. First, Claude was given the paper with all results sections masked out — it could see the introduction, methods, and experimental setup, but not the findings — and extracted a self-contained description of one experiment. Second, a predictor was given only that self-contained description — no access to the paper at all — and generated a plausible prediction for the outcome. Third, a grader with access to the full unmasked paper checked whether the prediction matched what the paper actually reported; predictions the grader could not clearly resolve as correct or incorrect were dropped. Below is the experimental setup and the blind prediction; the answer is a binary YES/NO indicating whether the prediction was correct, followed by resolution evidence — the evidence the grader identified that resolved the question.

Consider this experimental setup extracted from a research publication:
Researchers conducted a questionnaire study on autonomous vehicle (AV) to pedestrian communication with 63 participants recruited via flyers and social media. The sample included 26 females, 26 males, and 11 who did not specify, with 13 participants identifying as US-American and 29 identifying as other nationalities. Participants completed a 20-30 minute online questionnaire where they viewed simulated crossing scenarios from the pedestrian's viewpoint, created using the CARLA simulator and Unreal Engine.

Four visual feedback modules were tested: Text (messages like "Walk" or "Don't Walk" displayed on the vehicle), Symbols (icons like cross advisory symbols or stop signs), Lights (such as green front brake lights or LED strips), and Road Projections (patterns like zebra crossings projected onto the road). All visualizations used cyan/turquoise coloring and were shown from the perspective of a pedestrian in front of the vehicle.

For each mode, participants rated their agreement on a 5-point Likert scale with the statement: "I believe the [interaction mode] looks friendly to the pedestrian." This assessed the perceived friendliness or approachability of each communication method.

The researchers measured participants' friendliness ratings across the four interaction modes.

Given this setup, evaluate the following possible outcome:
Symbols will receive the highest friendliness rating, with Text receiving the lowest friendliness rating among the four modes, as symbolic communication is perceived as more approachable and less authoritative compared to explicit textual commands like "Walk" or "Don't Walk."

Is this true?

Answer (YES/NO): NO